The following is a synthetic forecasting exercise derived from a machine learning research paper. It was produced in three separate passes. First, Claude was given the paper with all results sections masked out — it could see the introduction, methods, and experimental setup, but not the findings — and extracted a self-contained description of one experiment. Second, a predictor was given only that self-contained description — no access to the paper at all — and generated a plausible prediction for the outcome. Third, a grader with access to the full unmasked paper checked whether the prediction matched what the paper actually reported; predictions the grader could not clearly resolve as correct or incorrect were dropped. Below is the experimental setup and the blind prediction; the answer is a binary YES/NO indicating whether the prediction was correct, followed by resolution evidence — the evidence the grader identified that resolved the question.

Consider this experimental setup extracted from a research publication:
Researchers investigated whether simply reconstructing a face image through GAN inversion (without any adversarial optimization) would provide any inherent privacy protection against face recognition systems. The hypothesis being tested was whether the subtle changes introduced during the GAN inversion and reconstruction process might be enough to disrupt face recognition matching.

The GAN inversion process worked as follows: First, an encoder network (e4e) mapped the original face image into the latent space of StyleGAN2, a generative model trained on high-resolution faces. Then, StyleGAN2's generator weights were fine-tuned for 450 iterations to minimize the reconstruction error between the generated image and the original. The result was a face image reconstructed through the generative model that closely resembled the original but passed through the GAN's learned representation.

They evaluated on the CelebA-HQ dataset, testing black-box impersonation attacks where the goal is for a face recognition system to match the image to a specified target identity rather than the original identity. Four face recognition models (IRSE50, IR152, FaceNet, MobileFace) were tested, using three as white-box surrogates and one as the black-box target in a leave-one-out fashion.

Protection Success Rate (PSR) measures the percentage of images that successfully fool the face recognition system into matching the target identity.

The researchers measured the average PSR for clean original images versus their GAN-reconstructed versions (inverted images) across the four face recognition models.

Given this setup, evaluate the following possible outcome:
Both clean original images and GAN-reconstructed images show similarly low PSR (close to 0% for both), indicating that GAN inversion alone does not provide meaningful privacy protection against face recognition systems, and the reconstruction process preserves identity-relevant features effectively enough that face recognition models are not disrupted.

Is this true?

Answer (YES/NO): NO